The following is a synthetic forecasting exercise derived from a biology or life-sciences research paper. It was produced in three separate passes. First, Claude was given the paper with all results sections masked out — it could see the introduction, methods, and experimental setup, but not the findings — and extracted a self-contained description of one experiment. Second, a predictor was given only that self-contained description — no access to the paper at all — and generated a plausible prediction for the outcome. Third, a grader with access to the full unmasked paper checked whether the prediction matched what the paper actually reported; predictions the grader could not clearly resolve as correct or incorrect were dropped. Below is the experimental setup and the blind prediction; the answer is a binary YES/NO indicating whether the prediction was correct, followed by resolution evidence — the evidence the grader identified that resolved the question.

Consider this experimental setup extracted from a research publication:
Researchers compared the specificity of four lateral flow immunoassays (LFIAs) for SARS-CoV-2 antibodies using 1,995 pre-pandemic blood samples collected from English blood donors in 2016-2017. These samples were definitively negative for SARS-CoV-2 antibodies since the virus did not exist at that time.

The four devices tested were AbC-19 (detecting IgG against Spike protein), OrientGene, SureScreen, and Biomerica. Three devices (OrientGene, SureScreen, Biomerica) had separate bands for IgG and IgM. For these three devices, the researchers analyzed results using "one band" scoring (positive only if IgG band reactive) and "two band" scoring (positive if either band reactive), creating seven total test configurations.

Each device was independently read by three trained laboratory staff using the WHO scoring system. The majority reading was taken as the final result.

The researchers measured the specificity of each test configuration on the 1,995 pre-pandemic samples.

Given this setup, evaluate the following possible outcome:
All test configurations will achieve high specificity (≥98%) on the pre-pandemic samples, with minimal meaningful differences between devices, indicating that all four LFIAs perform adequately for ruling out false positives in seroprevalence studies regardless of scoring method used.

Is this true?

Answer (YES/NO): NO